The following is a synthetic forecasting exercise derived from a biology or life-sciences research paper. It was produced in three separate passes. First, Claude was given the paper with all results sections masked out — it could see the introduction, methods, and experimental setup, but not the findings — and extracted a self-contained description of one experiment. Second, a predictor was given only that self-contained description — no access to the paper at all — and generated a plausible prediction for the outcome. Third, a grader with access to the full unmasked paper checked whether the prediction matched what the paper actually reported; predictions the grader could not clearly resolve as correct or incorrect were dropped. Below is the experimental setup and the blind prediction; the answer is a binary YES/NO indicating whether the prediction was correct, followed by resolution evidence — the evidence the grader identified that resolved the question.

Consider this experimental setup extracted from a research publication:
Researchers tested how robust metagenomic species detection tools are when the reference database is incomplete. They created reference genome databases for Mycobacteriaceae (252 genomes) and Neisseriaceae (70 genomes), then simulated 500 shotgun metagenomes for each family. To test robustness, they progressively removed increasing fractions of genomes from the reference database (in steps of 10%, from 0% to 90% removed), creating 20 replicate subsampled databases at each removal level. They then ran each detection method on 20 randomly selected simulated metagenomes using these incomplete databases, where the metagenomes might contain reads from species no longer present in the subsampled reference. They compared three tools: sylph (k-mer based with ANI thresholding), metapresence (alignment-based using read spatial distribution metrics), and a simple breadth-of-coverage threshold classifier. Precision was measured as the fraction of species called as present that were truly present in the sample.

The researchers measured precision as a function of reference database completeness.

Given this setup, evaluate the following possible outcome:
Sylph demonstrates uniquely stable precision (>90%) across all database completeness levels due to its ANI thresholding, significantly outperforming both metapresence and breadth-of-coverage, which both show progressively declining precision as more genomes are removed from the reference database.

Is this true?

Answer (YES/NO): NO